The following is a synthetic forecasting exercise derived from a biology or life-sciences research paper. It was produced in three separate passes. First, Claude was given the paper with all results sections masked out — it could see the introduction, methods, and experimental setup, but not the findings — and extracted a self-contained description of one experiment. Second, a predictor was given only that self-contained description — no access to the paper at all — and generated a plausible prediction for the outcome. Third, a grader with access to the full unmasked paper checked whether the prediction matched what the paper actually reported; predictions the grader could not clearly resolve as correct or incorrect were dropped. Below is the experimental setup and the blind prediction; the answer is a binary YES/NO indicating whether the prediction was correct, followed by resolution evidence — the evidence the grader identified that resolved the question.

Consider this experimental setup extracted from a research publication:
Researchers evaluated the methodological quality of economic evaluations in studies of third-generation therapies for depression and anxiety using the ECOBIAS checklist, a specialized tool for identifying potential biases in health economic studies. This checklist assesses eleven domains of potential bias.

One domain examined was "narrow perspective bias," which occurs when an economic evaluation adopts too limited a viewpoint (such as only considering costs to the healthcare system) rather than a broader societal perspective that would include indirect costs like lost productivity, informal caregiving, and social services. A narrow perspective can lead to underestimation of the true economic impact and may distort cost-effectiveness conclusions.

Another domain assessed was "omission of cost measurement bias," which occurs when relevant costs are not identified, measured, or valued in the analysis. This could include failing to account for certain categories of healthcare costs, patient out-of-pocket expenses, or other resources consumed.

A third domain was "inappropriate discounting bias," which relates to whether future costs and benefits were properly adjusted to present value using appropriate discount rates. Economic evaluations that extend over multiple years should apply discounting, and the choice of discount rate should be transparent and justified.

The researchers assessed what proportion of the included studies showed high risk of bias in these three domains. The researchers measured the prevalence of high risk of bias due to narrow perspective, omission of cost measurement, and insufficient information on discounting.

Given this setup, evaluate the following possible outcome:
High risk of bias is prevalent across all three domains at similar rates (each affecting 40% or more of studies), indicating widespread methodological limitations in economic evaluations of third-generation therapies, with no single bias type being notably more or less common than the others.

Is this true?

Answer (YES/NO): YES